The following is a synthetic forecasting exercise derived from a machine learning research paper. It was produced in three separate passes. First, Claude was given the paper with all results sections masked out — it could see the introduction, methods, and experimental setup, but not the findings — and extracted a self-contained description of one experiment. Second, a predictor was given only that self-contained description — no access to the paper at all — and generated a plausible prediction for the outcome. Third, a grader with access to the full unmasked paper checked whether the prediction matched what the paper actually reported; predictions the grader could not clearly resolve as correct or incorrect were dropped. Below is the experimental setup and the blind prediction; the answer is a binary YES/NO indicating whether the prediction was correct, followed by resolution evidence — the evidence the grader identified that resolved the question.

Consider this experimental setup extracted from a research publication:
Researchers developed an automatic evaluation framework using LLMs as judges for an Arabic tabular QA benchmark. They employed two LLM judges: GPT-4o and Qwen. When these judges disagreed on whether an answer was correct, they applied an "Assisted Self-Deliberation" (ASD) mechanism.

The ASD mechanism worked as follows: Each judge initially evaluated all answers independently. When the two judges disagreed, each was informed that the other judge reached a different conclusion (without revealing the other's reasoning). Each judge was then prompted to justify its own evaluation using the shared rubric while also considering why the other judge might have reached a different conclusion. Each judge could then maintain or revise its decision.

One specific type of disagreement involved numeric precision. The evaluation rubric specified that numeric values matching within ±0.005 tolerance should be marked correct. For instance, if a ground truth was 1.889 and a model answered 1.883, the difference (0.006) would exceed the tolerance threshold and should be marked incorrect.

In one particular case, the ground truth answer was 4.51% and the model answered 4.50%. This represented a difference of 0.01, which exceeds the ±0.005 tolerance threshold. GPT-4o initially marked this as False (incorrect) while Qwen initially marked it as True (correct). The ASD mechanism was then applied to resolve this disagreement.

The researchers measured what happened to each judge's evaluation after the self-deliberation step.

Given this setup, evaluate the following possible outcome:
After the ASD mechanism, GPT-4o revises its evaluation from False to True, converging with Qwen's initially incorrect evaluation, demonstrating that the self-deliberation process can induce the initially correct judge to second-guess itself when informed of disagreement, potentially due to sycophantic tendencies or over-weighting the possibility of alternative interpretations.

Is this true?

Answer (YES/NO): NO